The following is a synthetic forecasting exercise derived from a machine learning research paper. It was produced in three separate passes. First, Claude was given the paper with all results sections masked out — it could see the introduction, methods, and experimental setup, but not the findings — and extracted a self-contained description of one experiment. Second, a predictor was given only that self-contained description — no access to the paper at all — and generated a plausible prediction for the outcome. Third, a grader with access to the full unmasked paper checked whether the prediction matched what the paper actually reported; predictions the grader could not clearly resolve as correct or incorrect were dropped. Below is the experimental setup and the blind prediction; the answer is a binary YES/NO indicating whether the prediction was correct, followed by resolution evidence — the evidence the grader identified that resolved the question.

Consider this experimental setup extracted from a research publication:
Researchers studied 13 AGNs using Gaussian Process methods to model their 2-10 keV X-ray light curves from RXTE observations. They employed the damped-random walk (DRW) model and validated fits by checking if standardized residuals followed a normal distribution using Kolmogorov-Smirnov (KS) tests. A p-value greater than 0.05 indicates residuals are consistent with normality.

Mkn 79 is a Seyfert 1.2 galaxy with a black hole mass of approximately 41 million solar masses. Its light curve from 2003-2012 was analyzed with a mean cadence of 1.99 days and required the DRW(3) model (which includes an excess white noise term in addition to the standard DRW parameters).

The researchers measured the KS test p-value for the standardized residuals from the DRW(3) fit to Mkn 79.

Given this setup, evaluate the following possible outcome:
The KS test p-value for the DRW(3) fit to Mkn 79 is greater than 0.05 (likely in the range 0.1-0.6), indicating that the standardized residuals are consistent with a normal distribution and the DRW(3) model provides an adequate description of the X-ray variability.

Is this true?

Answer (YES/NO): NO